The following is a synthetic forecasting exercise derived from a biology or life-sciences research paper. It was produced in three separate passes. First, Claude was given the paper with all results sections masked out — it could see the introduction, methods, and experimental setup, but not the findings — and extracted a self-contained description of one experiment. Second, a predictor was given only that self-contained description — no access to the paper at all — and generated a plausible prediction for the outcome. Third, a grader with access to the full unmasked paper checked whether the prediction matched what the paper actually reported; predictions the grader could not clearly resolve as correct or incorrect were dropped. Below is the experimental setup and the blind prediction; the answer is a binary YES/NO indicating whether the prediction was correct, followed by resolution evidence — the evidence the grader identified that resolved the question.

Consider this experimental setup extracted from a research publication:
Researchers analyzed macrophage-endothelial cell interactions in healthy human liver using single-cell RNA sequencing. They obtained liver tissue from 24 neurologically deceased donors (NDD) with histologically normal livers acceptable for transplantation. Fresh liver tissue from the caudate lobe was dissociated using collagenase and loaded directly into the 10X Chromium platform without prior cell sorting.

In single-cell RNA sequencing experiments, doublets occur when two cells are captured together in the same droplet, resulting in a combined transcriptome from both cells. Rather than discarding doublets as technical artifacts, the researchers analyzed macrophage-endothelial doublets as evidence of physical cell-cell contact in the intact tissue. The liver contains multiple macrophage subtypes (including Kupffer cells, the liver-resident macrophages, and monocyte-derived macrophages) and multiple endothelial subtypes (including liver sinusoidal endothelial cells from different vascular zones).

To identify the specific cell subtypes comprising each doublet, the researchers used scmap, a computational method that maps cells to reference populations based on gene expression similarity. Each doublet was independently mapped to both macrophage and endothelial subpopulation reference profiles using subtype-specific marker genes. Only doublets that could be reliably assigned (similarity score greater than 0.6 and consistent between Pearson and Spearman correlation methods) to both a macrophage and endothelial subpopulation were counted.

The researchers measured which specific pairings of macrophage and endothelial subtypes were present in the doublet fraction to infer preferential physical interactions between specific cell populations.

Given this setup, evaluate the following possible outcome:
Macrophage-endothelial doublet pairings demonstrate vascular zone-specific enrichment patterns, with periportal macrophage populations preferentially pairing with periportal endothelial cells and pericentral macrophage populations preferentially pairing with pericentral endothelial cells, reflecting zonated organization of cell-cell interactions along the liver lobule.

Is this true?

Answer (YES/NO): NO